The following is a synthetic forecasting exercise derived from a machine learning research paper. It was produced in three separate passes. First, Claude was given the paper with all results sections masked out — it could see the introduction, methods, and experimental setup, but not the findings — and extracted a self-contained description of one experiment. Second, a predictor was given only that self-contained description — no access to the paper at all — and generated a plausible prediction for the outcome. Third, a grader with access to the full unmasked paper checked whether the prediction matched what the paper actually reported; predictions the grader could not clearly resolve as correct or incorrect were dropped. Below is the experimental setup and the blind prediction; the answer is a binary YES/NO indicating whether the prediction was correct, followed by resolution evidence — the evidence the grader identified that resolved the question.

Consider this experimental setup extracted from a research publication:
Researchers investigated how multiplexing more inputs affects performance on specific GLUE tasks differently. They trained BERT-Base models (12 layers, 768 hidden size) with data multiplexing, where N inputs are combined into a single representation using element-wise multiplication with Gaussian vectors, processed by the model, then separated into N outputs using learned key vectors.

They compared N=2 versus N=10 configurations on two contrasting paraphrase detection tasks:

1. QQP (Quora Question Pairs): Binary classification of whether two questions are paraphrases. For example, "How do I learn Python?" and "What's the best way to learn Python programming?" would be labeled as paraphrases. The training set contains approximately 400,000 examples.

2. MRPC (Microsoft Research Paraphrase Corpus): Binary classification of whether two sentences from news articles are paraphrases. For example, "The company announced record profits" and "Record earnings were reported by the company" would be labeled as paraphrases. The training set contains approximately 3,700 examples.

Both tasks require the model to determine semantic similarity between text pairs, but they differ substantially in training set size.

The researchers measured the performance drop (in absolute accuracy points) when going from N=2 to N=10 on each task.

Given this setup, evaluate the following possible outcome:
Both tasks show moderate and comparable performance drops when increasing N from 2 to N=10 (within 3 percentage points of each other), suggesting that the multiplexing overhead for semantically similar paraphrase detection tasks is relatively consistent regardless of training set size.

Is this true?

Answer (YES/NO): YES